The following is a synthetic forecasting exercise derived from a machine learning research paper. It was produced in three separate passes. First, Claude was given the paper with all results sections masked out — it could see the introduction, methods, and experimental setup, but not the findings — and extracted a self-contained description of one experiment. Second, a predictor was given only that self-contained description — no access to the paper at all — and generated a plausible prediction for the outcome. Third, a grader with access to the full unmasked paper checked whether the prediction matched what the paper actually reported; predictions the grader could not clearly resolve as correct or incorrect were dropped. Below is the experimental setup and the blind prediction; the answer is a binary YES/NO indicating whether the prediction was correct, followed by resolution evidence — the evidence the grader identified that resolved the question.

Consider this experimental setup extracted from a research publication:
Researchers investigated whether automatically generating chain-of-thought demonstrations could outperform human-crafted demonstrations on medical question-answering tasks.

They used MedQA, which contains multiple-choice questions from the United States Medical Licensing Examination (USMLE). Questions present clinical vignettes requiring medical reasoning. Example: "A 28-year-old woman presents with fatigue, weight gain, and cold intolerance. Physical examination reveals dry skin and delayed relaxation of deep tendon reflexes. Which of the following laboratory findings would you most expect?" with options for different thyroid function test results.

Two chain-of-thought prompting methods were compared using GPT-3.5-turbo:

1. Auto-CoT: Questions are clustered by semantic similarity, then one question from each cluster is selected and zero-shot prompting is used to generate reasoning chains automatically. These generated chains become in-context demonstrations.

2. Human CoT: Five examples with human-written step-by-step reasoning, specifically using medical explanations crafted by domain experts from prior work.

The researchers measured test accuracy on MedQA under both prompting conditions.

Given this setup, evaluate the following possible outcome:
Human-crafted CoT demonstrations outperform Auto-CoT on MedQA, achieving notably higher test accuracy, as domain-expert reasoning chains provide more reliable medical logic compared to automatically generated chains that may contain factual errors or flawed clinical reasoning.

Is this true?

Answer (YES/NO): NO